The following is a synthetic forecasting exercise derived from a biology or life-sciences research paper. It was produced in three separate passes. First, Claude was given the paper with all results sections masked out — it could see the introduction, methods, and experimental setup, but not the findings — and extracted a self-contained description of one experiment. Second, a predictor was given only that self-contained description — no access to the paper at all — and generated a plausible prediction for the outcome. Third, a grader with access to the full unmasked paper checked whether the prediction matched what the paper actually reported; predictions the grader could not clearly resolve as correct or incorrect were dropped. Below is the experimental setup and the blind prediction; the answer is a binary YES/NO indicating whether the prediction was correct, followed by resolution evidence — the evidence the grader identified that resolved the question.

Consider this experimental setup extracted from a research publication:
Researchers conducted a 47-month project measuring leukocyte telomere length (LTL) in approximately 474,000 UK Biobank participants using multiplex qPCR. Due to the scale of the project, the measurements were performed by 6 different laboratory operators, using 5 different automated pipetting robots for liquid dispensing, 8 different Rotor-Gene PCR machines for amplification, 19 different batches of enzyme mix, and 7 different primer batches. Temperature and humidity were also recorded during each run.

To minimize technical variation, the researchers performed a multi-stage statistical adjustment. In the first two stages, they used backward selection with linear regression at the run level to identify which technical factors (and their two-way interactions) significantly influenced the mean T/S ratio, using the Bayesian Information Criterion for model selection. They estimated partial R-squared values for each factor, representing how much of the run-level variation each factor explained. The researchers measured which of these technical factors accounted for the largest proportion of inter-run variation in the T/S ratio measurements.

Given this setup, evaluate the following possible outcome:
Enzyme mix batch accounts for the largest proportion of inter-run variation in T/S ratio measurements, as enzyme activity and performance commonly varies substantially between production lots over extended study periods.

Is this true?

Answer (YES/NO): NO